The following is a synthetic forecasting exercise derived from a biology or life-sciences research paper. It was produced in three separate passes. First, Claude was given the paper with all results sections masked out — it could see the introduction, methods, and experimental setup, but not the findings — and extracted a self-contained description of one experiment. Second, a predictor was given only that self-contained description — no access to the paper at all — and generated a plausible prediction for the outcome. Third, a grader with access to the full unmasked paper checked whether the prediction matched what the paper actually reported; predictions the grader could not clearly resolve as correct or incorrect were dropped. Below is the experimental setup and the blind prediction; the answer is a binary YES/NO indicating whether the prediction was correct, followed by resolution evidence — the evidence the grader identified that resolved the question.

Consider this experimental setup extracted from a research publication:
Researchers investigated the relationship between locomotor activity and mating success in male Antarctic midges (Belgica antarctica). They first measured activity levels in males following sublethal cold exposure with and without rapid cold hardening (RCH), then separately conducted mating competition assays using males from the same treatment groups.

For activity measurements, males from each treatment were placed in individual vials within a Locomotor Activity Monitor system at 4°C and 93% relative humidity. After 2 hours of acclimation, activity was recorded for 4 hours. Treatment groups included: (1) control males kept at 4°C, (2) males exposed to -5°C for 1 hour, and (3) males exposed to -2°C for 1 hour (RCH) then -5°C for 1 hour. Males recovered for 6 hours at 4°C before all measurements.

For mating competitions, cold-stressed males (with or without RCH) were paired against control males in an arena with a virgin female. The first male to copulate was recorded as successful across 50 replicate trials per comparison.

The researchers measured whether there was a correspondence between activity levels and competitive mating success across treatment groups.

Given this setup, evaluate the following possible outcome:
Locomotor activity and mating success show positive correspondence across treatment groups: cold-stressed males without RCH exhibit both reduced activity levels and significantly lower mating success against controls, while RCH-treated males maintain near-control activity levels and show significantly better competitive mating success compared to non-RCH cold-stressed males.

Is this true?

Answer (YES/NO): YES